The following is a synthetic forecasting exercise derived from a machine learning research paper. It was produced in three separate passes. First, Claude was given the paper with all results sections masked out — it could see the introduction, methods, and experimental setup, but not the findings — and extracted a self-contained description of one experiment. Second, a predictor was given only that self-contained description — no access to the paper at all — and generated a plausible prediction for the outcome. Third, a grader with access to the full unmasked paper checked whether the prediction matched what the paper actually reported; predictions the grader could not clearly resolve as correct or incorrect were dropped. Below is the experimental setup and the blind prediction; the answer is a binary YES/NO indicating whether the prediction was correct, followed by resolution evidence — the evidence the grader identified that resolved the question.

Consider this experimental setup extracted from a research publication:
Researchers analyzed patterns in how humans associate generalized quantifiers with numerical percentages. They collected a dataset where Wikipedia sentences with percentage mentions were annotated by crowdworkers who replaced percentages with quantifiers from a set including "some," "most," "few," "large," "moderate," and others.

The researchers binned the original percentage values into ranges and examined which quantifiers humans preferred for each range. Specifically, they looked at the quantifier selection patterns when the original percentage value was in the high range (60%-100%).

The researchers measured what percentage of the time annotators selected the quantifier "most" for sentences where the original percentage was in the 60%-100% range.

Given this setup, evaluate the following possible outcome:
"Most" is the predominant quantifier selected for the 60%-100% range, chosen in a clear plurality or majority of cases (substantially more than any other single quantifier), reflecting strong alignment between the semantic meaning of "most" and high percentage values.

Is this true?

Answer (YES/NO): YES